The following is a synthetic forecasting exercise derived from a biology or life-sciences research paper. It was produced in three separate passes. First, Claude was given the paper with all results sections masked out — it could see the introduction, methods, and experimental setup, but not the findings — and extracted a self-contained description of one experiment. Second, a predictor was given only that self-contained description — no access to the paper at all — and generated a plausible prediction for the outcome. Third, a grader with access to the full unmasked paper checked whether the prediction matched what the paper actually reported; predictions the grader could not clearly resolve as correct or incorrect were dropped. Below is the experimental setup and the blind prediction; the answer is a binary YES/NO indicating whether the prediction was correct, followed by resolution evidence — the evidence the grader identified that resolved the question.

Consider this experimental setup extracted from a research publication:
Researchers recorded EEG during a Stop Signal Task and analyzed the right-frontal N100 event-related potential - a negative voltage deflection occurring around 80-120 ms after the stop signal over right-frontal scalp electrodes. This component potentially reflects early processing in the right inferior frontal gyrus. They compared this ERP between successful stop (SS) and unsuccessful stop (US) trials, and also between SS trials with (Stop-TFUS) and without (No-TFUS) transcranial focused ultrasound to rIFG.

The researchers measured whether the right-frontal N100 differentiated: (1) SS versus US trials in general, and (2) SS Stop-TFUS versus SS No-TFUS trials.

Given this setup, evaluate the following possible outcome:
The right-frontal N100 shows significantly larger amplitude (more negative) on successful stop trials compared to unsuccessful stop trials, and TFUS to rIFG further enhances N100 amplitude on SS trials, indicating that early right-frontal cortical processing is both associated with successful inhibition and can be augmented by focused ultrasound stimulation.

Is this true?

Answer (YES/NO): NO